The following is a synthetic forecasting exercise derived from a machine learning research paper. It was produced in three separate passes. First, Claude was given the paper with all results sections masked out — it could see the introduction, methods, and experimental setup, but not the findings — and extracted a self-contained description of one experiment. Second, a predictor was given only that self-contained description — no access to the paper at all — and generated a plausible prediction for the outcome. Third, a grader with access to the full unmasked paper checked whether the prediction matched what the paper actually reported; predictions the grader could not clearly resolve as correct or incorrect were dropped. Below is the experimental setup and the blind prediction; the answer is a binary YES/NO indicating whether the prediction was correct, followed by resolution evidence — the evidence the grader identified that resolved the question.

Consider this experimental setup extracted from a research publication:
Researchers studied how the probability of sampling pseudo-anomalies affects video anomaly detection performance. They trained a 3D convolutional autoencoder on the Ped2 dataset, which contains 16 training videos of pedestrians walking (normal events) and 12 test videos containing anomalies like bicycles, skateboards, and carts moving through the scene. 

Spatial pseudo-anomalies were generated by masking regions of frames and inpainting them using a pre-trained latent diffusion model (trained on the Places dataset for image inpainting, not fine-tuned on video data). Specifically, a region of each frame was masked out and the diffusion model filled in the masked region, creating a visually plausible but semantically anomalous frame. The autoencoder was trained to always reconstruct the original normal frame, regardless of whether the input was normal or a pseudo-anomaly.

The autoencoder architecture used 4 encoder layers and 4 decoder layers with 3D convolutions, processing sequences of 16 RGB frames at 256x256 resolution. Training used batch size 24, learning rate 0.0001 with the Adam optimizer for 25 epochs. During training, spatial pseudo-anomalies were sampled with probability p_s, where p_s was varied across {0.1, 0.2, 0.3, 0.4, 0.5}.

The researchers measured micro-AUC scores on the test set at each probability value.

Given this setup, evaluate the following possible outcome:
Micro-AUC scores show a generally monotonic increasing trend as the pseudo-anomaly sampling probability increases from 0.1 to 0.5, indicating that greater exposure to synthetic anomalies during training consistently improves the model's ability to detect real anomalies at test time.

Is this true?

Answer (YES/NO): NO